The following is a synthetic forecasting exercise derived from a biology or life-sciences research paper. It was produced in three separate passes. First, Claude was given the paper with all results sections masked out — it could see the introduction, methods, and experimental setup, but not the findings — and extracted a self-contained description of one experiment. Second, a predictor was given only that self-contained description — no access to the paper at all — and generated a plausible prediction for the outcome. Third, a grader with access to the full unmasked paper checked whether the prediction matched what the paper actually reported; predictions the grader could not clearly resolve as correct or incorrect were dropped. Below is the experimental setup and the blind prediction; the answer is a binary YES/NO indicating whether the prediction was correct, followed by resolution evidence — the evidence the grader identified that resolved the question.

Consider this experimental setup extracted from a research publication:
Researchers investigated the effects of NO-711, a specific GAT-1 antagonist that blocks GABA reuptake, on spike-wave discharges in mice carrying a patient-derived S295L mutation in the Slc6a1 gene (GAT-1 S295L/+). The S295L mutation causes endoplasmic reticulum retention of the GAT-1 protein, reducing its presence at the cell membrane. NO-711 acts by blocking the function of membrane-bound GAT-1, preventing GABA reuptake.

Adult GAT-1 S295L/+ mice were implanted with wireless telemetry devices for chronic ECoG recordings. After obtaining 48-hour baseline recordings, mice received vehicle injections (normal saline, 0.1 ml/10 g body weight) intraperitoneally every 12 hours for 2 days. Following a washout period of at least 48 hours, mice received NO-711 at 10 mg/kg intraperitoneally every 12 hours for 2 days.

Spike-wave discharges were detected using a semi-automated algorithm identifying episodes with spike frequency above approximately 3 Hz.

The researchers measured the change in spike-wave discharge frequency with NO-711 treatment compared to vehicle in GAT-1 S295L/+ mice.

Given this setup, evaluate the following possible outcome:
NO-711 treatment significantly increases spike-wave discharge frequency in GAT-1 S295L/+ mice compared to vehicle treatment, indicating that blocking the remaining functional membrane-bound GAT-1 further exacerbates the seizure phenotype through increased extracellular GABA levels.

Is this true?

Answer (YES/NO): YES